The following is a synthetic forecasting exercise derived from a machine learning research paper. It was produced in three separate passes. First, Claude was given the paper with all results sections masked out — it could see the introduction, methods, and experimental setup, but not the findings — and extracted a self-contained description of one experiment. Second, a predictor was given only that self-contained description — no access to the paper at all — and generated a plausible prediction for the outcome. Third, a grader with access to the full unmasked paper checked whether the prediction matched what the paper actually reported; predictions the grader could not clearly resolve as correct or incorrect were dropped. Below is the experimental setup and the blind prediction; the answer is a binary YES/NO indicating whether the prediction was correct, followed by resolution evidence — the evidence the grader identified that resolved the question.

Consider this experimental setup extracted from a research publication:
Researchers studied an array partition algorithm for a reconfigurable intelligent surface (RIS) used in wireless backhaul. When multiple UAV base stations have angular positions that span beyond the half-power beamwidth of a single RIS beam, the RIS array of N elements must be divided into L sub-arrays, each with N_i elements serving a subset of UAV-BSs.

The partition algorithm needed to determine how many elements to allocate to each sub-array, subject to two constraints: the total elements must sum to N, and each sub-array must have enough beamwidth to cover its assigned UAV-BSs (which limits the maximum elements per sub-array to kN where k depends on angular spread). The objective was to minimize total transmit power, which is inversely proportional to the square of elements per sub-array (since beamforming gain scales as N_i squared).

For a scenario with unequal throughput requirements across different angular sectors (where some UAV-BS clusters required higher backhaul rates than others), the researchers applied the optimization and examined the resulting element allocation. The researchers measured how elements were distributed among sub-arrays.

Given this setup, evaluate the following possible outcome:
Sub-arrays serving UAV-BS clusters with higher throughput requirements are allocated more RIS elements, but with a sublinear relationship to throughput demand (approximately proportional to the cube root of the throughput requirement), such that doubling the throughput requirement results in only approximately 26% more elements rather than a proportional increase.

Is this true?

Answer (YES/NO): NO